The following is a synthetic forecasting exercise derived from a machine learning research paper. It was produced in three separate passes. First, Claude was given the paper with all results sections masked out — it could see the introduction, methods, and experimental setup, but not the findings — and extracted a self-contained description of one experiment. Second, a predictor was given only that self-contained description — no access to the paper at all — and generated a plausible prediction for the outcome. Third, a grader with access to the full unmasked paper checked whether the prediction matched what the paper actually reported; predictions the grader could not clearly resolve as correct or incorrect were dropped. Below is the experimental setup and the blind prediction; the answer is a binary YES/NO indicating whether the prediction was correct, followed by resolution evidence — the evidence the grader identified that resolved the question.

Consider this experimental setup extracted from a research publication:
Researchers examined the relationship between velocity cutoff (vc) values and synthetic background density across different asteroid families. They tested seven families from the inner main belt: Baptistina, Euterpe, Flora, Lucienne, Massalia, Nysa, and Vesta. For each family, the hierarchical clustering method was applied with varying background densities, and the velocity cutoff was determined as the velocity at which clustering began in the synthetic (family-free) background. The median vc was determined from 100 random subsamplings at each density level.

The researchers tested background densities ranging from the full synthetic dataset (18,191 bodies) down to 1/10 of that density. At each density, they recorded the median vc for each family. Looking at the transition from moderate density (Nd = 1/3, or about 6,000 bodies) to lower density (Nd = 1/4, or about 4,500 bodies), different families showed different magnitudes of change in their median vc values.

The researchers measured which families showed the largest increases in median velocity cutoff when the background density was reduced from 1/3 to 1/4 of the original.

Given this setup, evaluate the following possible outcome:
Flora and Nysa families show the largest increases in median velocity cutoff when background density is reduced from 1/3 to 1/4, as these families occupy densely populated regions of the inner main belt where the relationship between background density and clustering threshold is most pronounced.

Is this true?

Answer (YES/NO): NO